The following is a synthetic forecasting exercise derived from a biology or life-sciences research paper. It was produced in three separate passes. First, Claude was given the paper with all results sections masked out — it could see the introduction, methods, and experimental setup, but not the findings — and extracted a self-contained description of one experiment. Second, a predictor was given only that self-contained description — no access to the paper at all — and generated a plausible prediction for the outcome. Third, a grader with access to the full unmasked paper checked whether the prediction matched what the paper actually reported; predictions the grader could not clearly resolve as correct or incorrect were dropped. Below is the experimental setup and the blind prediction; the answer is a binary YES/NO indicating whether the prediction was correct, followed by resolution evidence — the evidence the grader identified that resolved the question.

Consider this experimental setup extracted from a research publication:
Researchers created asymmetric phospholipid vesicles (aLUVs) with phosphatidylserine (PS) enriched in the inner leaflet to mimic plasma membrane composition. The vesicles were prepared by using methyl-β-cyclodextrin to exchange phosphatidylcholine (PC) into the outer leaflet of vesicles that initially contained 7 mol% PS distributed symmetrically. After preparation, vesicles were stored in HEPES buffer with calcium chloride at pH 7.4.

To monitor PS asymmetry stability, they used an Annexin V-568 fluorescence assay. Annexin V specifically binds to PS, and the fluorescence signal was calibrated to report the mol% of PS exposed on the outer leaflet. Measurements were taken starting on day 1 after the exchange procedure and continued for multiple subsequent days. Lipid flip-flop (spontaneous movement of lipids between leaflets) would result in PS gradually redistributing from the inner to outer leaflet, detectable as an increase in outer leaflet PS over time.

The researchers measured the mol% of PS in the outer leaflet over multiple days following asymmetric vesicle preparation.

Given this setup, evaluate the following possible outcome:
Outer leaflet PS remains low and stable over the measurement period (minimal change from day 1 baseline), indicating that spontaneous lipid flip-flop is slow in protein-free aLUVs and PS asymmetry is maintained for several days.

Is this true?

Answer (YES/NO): YES